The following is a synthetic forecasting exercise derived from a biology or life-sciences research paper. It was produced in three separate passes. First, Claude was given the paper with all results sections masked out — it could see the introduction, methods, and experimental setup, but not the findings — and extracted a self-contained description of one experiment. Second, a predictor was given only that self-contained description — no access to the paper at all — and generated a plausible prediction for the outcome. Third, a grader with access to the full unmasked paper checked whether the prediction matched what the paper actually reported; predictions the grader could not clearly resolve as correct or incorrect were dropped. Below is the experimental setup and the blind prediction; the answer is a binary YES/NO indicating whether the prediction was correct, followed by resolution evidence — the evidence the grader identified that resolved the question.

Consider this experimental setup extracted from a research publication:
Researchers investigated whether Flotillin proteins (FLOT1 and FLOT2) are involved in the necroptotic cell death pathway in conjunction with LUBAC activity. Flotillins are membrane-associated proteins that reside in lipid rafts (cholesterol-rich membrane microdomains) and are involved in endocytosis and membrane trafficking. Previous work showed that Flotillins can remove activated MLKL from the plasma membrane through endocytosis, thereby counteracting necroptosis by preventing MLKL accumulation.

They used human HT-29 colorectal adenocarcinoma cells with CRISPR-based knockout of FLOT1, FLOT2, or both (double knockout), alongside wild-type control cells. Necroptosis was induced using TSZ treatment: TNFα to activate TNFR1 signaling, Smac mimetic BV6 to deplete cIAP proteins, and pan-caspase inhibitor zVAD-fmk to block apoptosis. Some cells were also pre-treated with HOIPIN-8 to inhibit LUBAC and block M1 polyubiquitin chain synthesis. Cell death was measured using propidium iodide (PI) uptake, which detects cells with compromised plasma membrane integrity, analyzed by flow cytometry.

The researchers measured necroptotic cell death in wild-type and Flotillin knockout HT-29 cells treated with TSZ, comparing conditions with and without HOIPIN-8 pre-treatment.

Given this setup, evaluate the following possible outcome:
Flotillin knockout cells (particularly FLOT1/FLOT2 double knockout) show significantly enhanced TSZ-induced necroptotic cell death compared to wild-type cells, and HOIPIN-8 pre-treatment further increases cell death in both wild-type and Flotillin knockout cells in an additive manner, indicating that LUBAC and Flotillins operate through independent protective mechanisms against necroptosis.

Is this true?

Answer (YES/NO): NO